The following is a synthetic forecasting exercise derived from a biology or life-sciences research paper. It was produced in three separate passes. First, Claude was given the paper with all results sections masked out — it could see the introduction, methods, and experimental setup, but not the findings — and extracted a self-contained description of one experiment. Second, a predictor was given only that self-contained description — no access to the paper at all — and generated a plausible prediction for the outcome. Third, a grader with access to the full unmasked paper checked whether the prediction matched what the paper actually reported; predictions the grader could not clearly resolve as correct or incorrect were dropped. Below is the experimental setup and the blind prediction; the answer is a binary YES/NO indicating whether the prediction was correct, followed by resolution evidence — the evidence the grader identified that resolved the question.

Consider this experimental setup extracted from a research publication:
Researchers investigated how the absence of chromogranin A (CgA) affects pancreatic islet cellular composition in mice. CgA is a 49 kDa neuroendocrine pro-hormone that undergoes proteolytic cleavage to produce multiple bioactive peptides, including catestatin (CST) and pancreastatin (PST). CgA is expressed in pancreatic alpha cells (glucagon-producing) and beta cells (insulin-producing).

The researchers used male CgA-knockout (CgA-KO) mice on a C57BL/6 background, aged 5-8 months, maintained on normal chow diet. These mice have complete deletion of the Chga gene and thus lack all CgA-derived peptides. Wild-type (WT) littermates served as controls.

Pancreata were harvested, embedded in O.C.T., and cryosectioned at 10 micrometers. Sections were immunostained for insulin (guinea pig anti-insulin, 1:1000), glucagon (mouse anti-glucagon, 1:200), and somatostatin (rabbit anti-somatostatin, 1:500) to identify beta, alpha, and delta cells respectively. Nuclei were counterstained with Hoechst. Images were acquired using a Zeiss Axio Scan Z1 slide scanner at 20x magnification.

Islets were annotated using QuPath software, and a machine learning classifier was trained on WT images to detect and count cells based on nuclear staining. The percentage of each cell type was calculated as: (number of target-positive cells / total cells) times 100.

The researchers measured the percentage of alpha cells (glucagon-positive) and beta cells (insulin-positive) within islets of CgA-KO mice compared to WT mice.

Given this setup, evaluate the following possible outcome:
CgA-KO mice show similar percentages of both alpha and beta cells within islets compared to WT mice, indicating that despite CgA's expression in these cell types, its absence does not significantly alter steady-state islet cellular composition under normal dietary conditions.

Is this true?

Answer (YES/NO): NO